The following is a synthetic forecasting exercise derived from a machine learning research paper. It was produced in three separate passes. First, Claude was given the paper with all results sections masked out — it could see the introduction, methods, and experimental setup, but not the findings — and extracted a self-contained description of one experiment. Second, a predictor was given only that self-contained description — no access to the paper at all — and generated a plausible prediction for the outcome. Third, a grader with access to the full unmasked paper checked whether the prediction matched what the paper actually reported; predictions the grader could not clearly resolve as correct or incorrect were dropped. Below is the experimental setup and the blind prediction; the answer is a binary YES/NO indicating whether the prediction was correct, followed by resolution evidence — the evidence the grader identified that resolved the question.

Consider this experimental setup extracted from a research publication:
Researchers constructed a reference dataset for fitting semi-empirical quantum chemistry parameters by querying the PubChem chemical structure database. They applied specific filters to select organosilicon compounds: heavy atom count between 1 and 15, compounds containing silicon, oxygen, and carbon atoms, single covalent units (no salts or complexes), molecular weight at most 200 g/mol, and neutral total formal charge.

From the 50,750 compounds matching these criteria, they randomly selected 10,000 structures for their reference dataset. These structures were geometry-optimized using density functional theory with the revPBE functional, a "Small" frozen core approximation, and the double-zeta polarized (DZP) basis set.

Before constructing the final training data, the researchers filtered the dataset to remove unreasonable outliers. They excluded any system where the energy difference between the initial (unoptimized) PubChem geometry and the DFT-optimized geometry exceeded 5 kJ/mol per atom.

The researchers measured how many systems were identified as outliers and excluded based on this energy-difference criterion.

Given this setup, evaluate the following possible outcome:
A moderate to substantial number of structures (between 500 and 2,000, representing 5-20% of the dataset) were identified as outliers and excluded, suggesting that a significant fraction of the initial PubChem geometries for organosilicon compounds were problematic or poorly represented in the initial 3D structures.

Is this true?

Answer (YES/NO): NO